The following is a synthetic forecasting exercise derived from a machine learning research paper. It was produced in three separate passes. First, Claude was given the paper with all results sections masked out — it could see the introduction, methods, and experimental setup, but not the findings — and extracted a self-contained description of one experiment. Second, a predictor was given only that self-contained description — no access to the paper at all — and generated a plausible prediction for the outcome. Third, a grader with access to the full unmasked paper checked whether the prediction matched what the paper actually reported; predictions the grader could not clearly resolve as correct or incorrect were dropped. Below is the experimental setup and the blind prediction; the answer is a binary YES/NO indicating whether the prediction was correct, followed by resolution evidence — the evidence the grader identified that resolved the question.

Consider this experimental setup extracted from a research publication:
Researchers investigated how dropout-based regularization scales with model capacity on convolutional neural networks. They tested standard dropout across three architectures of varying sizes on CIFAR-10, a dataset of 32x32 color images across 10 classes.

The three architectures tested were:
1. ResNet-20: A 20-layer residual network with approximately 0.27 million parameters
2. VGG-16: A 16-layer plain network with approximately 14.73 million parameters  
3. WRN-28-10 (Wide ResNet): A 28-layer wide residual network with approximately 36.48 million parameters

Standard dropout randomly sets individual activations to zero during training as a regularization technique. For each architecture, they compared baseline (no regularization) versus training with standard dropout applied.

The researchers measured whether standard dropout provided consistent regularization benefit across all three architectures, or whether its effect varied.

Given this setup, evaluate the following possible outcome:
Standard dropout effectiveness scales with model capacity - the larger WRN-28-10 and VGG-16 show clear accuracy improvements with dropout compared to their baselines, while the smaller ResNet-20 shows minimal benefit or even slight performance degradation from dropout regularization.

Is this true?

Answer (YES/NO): NO